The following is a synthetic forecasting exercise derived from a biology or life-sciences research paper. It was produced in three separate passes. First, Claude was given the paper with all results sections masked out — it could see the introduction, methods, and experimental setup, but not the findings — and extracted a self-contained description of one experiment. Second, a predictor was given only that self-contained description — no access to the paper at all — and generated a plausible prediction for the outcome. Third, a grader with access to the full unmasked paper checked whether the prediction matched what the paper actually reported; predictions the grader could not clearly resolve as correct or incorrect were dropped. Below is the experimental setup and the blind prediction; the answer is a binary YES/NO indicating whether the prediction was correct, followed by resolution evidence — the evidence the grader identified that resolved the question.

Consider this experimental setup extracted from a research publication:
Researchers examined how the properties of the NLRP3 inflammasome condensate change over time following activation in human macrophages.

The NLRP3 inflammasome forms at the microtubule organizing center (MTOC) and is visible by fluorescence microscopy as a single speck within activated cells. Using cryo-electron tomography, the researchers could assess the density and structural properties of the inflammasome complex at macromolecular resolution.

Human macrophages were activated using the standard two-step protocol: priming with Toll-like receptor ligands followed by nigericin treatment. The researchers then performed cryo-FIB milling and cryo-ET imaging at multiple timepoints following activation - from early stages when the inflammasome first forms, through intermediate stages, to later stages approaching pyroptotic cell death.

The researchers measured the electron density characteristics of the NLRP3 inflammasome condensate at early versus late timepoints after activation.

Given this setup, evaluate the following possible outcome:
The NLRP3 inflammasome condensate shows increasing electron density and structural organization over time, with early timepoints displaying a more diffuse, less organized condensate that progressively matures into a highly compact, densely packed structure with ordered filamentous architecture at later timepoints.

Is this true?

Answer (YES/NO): NO